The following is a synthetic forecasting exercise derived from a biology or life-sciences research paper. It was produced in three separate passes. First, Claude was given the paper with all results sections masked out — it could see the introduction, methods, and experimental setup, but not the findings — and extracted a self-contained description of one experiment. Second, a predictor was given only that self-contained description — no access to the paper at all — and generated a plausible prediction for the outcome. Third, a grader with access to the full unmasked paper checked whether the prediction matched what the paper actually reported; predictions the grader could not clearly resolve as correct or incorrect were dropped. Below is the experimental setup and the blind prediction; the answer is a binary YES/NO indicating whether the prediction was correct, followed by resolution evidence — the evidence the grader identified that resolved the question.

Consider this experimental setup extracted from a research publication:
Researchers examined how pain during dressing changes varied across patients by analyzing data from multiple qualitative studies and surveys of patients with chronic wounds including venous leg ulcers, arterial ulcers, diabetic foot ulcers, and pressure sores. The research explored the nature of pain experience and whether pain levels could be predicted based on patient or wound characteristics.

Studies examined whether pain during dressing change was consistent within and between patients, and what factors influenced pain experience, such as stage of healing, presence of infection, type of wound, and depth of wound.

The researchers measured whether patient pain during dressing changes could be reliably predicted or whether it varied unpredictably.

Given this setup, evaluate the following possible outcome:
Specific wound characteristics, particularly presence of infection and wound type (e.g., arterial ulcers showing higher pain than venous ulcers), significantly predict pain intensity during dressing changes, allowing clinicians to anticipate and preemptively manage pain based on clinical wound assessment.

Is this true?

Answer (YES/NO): NO